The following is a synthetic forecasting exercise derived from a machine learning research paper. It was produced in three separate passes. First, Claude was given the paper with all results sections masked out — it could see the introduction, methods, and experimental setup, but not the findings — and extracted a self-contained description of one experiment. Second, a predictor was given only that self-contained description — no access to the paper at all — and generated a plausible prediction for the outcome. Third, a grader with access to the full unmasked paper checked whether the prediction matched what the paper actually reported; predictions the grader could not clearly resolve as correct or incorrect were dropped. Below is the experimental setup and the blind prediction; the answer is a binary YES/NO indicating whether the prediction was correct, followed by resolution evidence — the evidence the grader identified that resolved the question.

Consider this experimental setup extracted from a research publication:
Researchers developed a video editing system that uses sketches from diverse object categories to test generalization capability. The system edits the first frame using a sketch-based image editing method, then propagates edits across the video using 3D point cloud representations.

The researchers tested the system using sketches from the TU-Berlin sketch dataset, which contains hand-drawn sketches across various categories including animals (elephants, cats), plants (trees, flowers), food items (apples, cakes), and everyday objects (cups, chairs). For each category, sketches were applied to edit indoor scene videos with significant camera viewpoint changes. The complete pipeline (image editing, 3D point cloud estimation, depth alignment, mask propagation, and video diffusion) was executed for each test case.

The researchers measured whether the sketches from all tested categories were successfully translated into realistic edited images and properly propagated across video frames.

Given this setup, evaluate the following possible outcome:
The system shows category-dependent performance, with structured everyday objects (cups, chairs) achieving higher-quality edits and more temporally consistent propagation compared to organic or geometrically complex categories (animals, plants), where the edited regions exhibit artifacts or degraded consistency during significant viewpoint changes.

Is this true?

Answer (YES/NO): NO